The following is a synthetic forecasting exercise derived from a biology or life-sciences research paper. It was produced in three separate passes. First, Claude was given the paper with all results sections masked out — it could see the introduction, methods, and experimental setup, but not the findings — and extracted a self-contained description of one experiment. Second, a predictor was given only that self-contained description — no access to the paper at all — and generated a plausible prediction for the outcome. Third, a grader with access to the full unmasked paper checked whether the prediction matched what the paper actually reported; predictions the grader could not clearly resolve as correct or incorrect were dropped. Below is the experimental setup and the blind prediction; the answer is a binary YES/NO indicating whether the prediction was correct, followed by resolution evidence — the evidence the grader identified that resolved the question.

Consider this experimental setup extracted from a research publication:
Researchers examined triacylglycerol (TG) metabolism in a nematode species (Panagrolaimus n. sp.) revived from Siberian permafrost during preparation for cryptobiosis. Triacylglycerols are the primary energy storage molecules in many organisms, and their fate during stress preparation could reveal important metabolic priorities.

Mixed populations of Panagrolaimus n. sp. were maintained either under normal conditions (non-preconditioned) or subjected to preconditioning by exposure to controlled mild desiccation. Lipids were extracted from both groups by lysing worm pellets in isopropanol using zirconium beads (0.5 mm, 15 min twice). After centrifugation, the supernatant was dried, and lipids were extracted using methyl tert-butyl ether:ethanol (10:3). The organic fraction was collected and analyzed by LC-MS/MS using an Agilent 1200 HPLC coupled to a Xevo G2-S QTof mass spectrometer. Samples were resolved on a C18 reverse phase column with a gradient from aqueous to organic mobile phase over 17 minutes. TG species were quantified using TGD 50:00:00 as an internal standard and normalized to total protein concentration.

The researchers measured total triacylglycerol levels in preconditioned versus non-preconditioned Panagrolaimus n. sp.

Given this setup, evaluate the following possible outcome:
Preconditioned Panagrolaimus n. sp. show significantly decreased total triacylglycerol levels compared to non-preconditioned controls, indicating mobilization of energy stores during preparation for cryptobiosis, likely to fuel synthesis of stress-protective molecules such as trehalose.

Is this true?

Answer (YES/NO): YES